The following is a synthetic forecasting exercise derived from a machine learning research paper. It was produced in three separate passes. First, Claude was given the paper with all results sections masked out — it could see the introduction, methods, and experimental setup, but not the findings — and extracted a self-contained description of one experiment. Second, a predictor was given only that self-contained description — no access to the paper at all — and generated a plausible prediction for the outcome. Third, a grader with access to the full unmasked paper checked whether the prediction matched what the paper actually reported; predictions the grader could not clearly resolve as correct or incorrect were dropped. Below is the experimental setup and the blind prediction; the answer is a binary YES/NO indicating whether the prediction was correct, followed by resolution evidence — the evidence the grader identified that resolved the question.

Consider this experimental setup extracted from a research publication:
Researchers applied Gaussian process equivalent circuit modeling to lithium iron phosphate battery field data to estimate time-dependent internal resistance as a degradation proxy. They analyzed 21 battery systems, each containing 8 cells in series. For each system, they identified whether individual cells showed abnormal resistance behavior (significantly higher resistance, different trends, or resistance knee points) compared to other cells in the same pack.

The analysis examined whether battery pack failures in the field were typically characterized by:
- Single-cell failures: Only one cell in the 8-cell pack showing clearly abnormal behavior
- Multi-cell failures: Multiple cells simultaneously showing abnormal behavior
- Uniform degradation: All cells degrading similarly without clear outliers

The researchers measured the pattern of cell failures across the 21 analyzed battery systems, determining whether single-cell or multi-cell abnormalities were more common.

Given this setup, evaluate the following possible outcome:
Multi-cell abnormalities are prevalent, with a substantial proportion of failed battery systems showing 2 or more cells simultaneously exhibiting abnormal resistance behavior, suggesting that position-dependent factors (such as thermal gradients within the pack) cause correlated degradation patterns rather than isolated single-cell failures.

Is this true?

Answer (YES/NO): NO